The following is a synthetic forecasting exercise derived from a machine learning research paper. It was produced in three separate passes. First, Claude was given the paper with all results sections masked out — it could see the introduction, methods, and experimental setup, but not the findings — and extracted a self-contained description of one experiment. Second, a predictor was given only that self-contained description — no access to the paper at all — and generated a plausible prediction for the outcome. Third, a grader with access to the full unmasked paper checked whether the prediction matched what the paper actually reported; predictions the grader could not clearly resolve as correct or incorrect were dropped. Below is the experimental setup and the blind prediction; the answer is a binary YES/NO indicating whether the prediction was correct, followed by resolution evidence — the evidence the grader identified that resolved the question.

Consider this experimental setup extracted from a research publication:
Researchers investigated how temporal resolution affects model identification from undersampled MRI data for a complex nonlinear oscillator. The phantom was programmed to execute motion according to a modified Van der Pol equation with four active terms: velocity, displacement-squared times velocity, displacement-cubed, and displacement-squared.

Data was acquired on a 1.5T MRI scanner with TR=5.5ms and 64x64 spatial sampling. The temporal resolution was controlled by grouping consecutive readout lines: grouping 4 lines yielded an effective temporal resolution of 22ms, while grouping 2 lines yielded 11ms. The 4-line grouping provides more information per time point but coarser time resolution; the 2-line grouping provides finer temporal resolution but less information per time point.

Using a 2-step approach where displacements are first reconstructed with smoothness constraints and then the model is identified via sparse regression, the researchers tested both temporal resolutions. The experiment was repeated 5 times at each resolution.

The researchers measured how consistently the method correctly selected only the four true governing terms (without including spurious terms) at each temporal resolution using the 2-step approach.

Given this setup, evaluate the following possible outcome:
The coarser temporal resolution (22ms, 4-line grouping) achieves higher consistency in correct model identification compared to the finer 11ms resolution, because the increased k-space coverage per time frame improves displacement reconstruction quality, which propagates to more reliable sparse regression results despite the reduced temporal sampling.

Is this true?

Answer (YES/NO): NO